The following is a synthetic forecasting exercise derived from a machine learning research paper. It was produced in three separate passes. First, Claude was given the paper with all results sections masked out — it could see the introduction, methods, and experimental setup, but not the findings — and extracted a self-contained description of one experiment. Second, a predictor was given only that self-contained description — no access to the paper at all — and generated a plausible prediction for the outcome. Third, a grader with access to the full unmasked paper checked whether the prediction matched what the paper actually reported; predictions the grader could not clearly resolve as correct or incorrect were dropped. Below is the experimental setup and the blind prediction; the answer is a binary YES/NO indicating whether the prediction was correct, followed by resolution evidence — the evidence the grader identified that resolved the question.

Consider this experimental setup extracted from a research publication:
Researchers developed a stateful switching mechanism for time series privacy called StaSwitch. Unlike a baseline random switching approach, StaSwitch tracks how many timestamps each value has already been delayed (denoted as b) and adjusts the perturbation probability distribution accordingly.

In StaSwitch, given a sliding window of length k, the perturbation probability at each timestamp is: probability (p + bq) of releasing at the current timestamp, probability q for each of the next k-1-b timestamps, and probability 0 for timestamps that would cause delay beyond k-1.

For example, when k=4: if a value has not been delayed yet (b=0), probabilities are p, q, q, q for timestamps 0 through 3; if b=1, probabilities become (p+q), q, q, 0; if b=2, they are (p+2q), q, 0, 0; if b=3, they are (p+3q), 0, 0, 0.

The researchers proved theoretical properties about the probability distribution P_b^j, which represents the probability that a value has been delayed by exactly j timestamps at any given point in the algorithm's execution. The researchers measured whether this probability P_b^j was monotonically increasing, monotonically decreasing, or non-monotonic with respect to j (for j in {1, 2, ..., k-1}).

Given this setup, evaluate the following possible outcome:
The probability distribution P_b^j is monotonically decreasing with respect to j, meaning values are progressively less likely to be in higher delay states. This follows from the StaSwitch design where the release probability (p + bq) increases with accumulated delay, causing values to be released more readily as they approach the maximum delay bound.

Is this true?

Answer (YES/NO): NO